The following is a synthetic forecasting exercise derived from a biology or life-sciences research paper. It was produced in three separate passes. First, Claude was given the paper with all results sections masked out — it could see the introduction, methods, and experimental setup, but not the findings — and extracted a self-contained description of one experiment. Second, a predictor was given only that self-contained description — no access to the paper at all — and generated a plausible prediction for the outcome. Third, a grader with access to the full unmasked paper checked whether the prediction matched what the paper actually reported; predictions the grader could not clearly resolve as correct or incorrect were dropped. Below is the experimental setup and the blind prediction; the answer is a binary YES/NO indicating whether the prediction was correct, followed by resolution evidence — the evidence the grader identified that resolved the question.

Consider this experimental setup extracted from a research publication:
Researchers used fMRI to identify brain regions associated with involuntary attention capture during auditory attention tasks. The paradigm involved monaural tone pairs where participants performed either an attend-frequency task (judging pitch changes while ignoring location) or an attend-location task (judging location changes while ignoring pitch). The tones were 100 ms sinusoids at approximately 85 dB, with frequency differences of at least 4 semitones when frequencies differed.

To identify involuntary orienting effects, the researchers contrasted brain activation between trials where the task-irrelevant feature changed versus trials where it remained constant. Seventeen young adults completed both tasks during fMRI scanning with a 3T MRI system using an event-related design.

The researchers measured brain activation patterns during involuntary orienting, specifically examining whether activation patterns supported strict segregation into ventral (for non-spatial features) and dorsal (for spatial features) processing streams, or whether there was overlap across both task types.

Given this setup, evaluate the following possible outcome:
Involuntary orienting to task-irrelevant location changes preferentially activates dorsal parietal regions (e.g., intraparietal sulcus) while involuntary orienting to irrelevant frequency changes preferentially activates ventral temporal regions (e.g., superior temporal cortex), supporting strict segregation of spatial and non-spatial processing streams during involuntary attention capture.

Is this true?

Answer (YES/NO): NO